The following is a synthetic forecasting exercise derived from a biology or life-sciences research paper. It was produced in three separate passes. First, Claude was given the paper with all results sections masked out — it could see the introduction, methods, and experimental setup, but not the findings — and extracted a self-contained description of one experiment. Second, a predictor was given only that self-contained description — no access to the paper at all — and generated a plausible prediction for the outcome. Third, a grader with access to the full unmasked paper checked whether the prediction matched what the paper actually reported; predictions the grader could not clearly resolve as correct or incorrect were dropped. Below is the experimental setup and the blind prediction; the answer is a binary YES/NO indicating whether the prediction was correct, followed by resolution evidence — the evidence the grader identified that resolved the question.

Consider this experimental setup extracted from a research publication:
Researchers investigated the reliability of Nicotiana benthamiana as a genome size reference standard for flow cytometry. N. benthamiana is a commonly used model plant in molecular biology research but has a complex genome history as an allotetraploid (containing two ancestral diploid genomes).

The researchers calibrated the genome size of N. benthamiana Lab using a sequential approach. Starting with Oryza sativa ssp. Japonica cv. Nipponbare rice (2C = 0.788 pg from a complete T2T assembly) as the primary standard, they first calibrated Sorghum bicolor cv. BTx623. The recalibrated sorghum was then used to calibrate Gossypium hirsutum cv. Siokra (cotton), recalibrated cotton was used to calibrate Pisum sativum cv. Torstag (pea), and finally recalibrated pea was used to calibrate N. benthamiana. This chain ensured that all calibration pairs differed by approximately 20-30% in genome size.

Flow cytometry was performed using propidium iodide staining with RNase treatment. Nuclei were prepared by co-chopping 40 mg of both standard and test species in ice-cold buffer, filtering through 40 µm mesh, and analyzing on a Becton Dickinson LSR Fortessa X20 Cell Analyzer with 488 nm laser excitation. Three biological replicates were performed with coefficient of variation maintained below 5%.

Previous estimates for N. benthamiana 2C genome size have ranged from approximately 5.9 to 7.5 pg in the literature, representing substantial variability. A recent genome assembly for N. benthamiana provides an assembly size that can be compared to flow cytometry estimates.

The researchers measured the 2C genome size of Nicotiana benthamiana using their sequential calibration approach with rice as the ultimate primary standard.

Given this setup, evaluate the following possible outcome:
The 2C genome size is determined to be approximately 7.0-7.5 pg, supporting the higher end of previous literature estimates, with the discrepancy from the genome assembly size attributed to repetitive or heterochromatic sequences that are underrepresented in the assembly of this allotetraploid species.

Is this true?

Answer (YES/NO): NO